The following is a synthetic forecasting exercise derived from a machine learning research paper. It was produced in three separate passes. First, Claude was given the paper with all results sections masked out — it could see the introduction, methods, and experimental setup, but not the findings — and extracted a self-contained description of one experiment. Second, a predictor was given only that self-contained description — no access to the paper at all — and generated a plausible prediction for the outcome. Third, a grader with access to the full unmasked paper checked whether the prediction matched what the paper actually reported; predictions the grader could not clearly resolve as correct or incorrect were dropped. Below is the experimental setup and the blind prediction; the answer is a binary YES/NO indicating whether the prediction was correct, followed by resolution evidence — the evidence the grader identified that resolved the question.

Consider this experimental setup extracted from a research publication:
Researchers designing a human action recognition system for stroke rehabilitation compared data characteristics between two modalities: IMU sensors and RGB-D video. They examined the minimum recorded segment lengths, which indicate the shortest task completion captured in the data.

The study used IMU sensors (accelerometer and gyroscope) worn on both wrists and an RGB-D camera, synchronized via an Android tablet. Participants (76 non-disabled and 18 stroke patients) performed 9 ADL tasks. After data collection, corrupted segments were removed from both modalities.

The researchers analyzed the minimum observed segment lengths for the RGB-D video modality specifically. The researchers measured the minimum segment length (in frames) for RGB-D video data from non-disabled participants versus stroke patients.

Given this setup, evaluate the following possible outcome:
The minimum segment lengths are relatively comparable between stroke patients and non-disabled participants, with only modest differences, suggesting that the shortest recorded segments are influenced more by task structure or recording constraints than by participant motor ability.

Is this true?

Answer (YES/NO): YES